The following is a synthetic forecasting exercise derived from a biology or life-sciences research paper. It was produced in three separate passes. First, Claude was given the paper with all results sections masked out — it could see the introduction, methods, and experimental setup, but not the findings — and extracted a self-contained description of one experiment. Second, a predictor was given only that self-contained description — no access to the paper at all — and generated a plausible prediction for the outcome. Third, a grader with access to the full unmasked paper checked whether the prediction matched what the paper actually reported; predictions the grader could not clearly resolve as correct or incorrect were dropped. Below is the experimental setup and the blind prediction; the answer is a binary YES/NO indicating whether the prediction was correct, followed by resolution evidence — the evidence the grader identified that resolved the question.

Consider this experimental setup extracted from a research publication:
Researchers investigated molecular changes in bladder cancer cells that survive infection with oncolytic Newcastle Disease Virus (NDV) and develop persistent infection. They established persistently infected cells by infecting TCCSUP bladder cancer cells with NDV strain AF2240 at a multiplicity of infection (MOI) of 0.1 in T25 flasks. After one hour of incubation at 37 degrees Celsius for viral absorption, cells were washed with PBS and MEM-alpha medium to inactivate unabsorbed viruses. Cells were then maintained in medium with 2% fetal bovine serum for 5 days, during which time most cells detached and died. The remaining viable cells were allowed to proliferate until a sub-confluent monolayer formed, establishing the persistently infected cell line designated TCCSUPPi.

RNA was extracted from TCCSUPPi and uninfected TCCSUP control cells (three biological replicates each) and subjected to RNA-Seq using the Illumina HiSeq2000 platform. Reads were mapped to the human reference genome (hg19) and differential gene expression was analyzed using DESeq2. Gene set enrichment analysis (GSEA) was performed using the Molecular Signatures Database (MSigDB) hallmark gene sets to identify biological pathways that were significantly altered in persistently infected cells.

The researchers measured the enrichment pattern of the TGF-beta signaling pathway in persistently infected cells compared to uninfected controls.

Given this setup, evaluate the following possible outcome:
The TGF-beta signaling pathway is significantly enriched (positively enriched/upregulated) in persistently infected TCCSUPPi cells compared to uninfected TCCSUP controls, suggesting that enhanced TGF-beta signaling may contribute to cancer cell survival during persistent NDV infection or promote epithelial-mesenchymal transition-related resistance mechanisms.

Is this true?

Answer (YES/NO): YES